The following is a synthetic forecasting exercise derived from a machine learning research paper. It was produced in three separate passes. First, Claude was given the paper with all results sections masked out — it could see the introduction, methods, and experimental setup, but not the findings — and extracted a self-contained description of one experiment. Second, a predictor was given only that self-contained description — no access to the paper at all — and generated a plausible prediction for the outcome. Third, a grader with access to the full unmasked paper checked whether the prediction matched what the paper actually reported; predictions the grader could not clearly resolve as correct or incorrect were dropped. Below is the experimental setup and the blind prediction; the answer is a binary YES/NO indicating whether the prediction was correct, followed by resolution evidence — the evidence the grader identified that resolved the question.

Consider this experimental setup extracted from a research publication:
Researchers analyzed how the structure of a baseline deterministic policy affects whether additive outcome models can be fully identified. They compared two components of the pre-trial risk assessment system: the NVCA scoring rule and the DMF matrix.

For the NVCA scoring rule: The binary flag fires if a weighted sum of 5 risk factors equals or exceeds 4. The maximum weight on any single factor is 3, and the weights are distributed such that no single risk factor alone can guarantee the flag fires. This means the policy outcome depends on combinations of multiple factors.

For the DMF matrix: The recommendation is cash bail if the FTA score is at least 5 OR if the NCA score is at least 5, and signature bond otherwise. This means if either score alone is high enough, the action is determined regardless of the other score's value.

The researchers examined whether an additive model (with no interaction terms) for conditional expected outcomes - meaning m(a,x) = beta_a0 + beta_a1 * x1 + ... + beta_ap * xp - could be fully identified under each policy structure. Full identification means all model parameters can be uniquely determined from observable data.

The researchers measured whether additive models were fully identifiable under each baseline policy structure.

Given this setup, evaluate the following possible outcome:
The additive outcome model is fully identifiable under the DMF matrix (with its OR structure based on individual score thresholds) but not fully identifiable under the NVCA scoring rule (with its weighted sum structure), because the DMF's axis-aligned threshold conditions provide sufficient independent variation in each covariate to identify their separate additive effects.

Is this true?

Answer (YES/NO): NO